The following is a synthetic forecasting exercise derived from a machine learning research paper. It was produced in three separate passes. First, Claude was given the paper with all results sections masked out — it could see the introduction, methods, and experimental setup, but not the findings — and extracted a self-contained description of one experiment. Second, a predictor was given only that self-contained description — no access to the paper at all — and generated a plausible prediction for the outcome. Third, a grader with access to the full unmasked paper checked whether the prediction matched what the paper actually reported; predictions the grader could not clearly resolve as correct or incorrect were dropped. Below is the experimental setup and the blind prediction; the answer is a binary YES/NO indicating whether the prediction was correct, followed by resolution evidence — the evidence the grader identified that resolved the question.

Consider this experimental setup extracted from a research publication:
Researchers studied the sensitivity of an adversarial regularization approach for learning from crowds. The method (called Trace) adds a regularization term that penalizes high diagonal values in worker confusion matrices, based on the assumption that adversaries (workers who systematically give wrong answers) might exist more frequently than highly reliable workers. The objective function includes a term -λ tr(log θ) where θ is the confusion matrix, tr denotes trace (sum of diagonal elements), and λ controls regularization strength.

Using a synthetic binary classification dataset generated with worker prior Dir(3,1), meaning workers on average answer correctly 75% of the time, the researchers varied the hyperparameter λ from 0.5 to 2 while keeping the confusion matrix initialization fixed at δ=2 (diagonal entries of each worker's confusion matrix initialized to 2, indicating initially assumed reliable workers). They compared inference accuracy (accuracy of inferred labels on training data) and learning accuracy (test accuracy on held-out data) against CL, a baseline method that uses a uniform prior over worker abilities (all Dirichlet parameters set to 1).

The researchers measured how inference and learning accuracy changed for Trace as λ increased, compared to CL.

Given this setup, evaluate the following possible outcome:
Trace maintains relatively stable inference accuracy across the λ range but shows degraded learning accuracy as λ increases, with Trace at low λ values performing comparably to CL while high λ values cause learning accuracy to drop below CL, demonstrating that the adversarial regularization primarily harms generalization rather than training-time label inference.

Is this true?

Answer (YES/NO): NO